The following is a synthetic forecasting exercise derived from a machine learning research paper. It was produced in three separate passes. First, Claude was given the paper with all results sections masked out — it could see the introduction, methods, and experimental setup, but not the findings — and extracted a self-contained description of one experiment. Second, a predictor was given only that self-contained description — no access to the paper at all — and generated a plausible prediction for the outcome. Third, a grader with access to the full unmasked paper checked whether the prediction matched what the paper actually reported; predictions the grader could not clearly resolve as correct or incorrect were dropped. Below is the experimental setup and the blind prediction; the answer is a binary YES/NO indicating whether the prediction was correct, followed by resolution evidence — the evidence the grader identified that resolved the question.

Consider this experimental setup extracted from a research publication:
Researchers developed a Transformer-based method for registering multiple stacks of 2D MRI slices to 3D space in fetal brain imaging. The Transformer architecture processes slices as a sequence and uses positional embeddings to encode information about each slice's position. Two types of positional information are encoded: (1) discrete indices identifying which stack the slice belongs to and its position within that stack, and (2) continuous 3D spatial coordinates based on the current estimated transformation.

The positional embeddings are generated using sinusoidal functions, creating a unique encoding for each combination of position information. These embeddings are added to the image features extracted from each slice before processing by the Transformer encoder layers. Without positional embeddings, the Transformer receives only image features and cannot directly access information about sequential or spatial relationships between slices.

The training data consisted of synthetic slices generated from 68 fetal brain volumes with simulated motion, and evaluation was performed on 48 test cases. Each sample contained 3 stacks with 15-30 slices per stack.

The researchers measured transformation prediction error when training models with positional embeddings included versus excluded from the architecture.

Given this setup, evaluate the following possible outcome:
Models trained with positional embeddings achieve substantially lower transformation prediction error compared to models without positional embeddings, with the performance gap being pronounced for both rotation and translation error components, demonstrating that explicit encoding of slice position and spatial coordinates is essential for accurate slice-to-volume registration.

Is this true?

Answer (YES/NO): YES